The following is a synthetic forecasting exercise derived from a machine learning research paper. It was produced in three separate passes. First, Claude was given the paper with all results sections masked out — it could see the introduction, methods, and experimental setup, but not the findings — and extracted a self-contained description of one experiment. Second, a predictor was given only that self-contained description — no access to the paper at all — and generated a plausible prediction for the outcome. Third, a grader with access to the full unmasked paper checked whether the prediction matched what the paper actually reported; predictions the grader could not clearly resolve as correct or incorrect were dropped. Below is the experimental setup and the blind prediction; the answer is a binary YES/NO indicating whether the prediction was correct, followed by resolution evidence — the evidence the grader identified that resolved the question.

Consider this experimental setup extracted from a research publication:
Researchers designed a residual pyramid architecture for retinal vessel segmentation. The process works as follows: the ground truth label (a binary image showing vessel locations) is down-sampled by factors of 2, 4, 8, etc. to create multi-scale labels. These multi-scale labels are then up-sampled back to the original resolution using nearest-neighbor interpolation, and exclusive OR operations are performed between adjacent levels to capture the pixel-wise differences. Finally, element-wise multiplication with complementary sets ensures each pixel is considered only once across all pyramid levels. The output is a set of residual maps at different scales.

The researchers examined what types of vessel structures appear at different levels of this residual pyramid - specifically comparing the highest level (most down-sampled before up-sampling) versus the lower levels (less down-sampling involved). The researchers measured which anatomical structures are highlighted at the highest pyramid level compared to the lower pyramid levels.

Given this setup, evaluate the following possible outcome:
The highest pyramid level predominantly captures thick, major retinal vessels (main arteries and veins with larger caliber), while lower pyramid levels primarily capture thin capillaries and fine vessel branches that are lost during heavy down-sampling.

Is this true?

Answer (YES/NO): NO